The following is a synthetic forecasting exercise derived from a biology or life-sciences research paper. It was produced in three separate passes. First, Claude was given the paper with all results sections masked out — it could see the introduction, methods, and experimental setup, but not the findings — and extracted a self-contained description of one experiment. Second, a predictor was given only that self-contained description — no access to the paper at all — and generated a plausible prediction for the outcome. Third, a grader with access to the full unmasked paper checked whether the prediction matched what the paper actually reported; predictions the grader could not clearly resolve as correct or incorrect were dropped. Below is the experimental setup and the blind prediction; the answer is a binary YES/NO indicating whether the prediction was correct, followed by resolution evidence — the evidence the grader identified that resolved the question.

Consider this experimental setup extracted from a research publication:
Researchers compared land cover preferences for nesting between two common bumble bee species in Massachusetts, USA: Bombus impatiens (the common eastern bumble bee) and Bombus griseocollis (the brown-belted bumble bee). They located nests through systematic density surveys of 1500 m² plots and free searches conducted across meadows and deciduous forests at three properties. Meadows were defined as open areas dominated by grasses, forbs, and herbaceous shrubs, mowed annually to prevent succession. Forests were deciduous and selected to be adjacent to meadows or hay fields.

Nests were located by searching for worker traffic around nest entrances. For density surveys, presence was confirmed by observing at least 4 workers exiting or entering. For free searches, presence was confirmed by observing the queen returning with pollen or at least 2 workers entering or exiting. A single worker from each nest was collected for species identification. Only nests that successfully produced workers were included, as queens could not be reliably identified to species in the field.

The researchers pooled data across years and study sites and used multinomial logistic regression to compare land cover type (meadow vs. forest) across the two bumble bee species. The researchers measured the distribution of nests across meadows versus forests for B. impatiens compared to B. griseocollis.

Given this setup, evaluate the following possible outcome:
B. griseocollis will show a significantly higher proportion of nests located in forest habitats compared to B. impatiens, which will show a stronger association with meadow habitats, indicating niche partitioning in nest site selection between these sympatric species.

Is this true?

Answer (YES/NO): NO